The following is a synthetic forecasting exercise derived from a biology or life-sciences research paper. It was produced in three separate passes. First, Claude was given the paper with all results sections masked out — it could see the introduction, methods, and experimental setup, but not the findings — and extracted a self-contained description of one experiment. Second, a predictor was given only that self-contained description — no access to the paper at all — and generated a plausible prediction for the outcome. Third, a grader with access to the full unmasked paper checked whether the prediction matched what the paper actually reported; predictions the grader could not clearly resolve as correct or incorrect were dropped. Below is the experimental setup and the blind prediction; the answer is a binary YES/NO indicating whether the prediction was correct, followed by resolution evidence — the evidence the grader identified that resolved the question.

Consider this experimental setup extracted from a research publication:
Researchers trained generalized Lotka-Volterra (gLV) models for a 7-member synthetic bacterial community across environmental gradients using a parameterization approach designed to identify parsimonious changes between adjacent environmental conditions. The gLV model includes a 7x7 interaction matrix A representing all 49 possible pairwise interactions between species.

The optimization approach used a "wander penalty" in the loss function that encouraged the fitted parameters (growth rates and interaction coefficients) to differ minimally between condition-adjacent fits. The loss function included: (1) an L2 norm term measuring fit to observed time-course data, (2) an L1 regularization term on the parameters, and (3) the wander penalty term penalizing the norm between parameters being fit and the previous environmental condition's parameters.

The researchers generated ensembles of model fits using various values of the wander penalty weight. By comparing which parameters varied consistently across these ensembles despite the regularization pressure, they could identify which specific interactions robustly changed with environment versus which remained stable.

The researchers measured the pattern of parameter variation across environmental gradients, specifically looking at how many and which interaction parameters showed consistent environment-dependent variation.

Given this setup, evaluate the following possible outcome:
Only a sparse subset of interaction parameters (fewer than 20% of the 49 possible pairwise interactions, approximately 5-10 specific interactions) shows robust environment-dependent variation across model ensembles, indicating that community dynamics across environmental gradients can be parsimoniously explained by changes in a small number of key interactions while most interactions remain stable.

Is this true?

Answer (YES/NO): NO